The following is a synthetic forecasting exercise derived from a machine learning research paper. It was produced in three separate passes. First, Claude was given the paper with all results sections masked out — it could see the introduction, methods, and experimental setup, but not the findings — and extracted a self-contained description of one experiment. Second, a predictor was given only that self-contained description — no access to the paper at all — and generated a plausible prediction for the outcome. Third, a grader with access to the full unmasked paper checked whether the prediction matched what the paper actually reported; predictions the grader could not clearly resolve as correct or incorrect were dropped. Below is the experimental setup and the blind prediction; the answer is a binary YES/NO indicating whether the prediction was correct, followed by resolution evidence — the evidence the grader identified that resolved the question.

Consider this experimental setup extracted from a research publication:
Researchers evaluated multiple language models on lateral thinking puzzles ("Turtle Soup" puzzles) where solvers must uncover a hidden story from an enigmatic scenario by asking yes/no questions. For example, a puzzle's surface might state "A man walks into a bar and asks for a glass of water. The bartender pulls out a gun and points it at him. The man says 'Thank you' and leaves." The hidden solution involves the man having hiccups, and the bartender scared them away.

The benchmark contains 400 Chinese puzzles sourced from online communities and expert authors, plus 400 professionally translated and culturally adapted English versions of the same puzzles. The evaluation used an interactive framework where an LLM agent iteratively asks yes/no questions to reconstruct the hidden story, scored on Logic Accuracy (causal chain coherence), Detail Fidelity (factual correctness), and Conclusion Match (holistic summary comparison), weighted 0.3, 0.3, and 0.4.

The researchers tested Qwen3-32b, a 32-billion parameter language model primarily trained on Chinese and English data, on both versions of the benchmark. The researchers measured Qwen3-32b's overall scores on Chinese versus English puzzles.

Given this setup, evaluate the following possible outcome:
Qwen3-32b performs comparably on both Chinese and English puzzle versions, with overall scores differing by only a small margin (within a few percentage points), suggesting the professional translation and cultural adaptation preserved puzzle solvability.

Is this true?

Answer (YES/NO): NO